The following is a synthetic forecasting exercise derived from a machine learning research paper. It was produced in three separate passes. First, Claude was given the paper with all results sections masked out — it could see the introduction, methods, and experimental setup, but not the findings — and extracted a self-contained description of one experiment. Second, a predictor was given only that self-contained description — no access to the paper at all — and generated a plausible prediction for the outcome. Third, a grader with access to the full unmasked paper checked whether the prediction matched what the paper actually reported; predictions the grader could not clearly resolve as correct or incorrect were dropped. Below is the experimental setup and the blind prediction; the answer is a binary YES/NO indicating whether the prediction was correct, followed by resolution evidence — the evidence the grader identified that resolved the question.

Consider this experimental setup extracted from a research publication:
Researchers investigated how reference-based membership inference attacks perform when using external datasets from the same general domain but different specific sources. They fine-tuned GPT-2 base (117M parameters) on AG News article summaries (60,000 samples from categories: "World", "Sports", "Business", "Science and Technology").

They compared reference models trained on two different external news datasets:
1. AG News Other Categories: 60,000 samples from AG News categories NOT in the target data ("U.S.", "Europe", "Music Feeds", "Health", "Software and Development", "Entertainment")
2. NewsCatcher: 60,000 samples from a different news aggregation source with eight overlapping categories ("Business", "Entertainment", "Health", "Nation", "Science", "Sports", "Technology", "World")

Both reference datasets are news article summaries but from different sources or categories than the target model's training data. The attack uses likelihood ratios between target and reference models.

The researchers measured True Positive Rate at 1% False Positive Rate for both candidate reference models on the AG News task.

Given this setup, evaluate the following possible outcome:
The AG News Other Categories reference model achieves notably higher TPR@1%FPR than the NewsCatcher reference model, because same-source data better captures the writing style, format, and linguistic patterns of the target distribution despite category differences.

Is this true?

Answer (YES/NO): NO